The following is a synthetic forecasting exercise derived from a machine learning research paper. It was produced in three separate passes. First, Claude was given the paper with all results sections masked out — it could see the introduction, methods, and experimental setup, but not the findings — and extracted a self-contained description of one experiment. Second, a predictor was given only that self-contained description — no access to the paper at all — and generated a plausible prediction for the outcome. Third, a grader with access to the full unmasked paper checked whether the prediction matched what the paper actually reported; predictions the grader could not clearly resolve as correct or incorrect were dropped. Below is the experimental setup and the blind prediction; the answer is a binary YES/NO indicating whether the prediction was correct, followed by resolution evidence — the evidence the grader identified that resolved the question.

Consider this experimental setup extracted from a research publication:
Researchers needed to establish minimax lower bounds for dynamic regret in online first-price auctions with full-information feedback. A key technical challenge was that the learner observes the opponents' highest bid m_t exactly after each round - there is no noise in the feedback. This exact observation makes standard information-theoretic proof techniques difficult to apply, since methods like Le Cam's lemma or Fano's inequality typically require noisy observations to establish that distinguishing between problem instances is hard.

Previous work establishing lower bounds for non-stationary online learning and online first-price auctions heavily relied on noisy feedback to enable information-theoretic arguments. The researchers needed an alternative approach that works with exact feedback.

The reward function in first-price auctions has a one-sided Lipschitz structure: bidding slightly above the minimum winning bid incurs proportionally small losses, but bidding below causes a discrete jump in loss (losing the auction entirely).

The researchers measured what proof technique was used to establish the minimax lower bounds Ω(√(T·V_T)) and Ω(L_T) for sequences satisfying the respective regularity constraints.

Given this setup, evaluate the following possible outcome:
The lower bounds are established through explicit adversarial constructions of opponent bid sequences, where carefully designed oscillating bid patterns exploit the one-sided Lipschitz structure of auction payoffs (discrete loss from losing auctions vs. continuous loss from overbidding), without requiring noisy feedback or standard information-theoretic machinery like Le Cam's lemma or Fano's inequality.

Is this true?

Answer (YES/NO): YES